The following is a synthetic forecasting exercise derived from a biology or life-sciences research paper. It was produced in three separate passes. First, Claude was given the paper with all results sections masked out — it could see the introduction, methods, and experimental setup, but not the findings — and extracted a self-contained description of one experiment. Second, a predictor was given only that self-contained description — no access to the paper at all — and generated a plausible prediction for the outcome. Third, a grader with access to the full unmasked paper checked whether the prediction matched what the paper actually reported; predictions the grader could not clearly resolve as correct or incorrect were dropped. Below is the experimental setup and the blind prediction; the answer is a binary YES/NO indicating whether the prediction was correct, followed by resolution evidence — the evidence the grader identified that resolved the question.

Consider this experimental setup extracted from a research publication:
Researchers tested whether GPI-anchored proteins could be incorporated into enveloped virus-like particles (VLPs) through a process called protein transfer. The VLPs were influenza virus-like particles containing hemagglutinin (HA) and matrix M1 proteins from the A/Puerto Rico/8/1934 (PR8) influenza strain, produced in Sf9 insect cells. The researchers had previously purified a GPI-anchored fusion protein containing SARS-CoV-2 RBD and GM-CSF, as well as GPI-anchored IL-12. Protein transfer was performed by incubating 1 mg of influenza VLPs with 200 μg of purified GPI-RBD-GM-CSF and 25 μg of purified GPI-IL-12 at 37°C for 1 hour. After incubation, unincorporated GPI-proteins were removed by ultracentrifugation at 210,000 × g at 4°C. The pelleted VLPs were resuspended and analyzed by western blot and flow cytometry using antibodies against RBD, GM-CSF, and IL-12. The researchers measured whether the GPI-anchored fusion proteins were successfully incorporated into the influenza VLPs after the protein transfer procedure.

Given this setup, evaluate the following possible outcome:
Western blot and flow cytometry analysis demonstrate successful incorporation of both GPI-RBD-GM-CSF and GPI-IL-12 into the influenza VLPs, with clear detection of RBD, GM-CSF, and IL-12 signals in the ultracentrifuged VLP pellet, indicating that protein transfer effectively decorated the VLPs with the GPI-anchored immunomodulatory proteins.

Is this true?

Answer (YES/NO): YES